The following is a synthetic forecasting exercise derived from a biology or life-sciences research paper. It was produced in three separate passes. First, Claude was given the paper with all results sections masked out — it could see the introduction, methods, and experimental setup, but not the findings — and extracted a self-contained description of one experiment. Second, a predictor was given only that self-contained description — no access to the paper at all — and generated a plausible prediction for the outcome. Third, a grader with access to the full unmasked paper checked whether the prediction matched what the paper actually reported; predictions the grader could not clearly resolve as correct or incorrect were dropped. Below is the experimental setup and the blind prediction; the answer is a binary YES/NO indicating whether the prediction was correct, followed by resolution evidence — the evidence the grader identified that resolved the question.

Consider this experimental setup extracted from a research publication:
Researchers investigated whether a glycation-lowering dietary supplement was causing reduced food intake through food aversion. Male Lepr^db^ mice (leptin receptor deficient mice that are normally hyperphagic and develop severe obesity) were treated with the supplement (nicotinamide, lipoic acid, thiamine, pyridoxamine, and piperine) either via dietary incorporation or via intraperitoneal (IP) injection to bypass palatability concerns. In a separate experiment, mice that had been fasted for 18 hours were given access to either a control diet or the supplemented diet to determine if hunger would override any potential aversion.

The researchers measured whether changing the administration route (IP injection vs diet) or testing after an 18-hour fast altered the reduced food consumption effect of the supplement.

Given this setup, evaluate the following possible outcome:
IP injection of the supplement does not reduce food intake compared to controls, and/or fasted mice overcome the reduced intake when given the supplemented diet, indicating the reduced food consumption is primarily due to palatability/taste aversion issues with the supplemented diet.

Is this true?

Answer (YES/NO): NO